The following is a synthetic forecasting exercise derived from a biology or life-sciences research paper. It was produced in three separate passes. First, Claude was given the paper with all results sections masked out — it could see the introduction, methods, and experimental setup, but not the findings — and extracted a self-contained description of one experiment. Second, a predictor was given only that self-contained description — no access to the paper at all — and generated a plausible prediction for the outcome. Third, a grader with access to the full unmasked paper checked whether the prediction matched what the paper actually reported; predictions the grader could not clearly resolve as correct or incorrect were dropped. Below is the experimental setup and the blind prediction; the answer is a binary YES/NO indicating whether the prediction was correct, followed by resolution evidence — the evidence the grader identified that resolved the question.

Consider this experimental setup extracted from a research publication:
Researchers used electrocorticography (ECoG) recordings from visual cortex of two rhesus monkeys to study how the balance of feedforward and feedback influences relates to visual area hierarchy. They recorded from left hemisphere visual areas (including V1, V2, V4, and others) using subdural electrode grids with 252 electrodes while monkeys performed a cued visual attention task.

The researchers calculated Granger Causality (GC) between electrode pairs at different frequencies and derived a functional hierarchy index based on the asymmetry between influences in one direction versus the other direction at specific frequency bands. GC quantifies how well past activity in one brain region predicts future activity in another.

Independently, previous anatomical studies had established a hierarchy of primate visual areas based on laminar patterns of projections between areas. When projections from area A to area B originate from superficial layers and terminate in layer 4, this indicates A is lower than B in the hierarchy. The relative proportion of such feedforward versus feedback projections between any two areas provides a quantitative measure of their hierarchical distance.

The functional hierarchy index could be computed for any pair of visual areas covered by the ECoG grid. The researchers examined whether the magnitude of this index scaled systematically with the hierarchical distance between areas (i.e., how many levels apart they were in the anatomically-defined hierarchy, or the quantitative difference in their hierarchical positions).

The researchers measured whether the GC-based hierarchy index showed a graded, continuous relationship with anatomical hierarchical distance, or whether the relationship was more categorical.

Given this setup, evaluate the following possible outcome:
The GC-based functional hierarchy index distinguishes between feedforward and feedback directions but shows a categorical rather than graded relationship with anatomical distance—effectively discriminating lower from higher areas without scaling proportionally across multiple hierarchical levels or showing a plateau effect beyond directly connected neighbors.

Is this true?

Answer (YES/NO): NO